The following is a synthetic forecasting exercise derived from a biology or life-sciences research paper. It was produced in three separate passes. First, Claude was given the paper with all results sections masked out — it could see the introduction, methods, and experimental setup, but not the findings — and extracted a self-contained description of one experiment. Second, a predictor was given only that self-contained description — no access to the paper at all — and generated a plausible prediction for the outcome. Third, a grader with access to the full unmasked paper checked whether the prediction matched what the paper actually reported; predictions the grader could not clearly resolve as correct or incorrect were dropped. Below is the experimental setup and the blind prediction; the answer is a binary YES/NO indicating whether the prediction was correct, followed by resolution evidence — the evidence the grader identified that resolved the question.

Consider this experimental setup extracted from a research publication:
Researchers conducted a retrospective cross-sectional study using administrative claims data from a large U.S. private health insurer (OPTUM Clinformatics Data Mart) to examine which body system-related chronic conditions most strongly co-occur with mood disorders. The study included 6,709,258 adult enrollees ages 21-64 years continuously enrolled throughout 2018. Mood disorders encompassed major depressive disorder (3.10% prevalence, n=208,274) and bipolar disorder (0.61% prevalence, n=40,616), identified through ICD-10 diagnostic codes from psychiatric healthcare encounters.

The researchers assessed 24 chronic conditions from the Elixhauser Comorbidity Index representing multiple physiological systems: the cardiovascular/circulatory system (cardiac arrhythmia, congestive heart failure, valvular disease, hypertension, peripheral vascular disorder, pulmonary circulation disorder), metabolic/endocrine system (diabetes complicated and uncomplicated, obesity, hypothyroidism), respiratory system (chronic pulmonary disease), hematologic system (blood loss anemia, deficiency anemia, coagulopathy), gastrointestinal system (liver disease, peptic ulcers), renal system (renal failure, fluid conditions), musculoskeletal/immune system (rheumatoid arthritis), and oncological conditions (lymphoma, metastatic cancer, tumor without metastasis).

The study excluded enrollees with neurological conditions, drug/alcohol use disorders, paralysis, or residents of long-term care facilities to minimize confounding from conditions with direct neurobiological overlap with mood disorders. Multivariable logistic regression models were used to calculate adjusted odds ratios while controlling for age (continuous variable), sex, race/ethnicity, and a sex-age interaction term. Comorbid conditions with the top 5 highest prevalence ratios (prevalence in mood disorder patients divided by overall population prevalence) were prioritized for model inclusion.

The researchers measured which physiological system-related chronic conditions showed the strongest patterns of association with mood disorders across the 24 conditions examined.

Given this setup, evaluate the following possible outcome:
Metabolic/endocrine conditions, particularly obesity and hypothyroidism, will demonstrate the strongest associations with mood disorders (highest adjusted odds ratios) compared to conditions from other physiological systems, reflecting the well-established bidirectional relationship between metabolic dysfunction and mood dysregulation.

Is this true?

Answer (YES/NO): NO